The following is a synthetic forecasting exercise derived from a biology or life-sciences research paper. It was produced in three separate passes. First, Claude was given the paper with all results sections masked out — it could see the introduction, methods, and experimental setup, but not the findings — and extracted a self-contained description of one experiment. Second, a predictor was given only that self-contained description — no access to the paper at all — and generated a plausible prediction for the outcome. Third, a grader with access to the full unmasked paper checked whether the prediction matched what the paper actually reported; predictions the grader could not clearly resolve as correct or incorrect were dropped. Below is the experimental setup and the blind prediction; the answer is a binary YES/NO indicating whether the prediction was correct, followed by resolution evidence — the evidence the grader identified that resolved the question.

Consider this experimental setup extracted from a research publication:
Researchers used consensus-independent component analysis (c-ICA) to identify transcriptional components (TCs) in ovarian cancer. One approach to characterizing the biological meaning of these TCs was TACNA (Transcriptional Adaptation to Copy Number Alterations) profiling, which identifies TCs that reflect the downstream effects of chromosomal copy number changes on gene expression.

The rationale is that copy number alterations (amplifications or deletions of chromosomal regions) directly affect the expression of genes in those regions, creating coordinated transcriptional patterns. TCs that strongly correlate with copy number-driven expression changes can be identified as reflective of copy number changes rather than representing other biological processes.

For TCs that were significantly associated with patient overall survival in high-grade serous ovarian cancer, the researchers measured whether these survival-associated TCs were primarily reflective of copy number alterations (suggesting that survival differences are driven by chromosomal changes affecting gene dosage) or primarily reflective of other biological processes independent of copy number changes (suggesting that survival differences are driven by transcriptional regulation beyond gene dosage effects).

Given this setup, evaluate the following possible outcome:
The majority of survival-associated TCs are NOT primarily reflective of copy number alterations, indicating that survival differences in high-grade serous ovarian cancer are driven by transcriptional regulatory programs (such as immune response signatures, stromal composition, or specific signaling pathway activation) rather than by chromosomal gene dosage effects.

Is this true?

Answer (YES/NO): YES